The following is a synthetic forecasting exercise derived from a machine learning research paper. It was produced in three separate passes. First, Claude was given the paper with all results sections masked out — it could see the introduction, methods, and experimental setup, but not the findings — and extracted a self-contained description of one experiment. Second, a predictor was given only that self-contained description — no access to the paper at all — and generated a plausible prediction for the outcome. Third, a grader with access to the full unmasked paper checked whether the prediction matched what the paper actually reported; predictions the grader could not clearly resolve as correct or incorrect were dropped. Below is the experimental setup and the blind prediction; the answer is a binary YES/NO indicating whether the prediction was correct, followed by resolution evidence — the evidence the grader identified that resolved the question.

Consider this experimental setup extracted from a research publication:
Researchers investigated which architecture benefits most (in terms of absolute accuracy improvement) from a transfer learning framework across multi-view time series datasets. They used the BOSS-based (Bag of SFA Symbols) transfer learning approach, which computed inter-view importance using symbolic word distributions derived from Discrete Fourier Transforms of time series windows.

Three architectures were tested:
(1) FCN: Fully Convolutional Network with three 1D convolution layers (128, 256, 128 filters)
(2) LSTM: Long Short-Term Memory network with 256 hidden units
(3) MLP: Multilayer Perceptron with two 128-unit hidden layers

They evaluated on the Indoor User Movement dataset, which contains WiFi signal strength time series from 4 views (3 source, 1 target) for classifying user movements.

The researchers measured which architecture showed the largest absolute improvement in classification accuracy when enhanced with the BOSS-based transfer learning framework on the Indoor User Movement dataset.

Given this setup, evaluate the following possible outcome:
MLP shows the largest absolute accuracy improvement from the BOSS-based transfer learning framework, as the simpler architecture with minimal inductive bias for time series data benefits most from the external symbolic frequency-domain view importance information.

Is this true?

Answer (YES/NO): NO